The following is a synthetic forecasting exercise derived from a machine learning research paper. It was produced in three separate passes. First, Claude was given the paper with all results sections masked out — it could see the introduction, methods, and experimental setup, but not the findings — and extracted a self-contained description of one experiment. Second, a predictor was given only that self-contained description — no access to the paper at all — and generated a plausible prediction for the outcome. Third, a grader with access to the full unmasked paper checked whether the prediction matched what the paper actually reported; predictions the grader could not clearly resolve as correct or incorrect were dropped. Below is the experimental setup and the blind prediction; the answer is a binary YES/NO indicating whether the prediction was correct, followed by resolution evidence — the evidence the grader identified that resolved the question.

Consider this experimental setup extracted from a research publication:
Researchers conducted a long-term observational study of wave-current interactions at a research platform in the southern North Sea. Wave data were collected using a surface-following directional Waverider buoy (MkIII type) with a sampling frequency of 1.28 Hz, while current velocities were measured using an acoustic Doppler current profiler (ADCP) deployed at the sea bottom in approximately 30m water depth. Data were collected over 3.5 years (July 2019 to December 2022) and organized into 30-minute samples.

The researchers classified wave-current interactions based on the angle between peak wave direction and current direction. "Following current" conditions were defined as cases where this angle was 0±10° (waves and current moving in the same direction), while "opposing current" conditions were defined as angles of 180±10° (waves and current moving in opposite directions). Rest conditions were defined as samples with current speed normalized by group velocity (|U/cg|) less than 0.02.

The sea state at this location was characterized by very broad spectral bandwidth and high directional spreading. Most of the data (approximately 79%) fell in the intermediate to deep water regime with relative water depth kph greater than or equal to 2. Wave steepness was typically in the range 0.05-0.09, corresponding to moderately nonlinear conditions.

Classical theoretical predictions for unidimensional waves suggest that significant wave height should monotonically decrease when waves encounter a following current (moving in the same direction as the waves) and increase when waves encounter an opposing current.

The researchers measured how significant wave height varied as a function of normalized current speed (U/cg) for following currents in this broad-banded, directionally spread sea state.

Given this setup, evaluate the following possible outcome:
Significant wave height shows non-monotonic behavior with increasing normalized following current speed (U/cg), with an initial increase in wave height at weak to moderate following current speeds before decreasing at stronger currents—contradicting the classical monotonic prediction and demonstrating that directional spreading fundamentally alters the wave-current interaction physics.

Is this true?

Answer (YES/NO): YES